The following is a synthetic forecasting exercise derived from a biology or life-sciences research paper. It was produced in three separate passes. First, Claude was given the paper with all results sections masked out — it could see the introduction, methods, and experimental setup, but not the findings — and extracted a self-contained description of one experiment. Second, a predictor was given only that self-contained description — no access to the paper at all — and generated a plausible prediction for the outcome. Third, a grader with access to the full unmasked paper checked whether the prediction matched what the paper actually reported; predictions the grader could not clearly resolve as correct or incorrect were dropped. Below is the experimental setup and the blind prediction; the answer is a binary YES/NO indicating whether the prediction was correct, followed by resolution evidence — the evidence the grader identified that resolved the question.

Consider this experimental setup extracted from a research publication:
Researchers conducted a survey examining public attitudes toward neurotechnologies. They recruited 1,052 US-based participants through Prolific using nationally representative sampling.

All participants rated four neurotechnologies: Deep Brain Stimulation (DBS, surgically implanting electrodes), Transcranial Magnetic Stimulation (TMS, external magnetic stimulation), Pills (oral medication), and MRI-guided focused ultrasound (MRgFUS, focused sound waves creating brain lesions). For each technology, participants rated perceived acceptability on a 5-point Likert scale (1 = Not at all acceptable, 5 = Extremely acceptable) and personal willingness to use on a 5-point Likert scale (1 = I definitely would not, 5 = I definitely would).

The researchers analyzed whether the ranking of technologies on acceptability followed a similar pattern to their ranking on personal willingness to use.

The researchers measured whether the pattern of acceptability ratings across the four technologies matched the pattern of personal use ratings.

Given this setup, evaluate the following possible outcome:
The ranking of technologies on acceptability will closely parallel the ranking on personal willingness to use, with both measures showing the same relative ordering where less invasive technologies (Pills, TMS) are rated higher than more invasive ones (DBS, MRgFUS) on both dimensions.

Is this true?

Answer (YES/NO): YES